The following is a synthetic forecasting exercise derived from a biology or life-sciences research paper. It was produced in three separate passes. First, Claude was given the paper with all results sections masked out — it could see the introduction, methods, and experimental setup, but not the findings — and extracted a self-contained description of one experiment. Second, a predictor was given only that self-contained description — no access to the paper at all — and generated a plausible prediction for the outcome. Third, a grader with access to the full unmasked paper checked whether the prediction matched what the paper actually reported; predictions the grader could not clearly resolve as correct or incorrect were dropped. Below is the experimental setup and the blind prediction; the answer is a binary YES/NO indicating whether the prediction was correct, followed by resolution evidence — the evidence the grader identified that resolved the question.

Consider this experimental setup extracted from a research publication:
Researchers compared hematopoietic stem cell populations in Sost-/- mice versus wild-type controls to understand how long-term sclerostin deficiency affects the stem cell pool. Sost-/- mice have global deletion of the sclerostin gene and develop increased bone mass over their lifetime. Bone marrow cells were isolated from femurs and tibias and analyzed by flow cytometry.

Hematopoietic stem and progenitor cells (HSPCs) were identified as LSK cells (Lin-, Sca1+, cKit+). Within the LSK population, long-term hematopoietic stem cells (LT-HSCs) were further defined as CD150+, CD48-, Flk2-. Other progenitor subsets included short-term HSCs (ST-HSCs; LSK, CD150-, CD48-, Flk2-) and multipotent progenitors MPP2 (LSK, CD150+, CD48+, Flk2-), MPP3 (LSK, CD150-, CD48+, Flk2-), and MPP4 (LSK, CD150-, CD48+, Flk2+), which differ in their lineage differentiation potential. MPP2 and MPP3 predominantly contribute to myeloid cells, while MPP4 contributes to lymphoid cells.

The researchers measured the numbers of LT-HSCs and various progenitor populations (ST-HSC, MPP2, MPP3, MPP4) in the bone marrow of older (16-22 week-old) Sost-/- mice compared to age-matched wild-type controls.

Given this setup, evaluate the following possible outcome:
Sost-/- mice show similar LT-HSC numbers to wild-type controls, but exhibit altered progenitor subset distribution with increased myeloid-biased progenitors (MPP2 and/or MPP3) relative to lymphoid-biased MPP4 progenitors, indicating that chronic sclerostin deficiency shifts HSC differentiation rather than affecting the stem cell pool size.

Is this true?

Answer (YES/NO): NO